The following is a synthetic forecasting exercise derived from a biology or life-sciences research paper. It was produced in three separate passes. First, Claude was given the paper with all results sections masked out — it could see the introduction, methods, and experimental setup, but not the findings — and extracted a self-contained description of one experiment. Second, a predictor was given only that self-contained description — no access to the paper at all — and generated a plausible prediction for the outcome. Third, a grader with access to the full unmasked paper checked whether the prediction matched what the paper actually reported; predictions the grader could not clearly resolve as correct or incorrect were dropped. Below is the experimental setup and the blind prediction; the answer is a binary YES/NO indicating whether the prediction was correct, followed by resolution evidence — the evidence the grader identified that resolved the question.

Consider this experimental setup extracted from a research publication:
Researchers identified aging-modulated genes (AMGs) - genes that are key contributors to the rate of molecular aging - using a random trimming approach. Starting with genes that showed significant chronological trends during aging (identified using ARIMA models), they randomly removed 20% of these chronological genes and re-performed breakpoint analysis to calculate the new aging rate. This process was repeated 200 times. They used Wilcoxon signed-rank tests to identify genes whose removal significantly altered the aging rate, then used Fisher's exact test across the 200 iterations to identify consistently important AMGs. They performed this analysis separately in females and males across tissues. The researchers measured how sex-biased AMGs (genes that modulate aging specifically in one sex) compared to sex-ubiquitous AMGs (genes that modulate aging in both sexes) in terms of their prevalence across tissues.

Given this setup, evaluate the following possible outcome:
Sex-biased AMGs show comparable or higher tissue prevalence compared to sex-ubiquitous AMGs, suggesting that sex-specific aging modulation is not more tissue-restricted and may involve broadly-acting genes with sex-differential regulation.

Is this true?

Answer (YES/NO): YES